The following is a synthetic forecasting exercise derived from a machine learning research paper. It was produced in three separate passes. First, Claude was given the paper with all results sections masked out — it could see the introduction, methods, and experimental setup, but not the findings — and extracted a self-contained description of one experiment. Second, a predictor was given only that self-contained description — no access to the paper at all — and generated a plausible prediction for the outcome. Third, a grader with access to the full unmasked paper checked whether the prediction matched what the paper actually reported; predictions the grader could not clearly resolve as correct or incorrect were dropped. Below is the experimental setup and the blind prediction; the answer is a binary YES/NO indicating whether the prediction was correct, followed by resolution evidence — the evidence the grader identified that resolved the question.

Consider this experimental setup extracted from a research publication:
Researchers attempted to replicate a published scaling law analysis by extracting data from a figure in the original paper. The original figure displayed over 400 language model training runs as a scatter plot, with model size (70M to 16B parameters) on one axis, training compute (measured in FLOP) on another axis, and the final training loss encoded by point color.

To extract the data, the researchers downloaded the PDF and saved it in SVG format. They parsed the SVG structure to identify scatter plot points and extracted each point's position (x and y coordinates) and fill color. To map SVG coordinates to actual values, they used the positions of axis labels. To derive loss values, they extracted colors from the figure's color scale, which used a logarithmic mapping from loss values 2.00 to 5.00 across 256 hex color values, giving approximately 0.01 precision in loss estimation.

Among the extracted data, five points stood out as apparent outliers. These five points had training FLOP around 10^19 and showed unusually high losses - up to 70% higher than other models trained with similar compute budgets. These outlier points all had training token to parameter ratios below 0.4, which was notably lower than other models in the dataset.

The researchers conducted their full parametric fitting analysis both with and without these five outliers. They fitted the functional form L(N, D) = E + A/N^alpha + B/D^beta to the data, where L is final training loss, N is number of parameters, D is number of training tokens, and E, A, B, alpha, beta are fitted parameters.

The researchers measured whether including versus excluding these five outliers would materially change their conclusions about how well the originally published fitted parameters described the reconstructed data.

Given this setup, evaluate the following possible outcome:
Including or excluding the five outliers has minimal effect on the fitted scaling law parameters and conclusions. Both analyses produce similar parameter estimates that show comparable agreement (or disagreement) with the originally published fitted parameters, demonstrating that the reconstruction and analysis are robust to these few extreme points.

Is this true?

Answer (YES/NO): YES